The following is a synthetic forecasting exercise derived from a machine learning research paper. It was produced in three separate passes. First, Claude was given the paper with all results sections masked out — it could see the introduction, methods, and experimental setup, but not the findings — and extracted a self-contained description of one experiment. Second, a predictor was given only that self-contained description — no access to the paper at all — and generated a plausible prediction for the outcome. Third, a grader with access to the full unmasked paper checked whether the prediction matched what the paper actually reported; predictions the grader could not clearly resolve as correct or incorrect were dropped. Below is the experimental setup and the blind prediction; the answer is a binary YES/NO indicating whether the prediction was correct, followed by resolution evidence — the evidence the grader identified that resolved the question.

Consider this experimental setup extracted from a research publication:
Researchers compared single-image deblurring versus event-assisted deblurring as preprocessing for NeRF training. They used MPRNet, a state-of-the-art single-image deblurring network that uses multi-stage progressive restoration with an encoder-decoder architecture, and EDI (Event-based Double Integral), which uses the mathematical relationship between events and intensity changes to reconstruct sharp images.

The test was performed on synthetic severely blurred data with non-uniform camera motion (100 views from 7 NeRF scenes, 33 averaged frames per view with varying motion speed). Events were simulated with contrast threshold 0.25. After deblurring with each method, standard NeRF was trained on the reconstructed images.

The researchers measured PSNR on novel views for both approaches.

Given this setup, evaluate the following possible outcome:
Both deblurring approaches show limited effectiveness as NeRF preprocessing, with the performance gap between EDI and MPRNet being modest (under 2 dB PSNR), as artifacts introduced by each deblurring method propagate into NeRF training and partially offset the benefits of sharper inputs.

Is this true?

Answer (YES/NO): NO